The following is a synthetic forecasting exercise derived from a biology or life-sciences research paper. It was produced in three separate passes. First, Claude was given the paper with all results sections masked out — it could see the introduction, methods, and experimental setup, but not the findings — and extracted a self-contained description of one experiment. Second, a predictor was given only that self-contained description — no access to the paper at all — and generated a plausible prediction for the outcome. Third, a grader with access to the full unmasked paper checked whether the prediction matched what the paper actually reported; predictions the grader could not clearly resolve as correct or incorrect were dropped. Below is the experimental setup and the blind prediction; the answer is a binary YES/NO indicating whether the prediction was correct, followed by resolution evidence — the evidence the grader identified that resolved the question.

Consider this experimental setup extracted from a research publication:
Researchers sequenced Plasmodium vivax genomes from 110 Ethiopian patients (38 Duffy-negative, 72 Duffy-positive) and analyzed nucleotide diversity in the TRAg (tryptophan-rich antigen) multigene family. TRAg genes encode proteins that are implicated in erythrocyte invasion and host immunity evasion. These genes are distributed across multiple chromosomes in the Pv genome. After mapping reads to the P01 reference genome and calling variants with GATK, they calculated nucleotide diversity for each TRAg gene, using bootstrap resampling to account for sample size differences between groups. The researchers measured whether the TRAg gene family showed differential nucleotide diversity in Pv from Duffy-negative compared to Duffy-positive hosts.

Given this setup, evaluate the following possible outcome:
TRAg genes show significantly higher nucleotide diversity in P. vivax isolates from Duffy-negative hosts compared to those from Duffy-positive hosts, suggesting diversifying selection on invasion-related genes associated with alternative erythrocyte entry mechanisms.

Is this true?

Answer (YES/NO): NO